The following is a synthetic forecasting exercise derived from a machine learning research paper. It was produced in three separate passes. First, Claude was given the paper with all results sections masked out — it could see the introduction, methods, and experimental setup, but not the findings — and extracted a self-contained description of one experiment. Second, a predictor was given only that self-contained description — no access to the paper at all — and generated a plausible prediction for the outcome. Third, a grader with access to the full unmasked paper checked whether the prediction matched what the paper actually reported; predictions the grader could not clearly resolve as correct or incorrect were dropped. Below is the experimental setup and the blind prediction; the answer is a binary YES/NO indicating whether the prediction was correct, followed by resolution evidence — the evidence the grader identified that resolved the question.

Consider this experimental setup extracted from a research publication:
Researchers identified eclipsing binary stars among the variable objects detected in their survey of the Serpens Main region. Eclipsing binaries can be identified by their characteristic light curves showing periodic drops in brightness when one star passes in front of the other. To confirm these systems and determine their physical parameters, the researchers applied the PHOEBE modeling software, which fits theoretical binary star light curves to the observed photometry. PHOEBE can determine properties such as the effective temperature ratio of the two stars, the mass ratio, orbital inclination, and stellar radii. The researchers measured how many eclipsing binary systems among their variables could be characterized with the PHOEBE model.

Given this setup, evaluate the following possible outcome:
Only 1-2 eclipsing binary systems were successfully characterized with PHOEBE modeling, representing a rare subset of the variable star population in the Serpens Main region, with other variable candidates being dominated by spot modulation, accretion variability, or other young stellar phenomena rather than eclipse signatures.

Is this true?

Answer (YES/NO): NO